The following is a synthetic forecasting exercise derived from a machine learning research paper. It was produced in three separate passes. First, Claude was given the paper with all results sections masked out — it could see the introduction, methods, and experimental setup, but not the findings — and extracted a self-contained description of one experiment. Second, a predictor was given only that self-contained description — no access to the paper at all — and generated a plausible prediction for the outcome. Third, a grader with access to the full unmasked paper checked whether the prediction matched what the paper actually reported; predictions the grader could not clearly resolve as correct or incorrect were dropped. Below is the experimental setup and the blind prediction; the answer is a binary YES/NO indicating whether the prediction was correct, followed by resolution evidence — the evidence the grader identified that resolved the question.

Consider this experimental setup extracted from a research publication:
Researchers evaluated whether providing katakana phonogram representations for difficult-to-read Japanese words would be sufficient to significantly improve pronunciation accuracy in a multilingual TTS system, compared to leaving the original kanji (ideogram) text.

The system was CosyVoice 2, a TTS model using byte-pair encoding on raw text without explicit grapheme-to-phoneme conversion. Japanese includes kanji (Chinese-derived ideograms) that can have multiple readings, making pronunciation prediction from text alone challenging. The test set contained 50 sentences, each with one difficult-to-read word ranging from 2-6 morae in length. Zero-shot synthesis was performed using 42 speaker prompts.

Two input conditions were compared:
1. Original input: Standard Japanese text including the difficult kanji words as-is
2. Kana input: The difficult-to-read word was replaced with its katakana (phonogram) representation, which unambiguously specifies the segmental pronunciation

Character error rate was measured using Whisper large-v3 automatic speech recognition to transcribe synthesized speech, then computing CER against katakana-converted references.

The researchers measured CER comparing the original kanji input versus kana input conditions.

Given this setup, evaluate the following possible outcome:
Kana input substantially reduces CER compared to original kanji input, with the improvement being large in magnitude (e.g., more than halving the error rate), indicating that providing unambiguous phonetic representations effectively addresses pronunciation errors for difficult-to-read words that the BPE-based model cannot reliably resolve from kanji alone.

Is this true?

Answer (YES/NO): NO